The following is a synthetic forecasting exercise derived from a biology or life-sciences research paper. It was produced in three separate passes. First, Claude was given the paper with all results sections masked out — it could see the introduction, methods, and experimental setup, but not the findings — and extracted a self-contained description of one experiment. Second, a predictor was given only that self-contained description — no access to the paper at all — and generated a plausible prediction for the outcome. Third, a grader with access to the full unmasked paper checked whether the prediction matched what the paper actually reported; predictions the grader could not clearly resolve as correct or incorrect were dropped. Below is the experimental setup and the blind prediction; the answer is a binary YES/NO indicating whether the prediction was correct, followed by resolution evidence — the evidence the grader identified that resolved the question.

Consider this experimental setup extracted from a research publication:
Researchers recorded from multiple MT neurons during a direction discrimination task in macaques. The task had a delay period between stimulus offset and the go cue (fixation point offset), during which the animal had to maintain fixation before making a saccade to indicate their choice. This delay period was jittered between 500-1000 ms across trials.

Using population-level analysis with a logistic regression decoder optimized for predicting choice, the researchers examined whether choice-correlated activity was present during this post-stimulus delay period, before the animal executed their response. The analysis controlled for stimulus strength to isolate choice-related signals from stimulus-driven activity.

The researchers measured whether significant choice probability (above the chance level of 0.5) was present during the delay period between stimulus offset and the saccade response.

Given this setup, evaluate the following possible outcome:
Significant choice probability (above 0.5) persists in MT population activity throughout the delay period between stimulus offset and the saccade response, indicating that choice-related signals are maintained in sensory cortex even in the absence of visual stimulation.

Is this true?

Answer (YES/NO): YES